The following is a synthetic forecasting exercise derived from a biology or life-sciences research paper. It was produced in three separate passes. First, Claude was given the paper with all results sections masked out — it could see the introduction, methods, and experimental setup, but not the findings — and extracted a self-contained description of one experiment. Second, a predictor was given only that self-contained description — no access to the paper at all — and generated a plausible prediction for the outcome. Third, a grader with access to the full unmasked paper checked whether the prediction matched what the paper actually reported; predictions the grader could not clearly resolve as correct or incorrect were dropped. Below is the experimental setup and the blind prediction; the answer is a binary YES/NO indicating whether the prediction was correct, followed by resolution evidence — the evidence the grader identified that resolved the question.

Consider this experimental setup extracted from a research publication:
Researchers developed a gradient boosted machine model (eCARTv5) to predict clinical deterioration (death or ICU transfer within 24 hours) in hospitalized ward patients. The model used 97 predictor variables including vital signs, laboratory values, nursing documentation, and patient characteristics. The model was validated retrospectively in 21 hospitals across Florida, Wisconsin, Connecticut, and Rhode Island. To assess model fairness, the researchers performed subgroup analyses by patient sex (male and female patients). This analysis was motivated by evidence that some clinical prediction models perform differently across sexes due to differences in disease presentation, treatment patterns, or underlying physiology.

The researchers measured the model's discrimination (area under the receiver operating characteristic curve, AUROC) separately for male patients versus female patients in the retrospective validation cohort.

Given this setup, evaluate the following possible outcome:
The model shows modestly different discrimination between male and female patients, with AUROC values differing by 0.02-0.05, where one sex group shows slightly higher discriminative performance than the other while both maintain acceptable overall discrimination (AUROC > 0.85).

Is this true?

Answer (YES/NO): NO